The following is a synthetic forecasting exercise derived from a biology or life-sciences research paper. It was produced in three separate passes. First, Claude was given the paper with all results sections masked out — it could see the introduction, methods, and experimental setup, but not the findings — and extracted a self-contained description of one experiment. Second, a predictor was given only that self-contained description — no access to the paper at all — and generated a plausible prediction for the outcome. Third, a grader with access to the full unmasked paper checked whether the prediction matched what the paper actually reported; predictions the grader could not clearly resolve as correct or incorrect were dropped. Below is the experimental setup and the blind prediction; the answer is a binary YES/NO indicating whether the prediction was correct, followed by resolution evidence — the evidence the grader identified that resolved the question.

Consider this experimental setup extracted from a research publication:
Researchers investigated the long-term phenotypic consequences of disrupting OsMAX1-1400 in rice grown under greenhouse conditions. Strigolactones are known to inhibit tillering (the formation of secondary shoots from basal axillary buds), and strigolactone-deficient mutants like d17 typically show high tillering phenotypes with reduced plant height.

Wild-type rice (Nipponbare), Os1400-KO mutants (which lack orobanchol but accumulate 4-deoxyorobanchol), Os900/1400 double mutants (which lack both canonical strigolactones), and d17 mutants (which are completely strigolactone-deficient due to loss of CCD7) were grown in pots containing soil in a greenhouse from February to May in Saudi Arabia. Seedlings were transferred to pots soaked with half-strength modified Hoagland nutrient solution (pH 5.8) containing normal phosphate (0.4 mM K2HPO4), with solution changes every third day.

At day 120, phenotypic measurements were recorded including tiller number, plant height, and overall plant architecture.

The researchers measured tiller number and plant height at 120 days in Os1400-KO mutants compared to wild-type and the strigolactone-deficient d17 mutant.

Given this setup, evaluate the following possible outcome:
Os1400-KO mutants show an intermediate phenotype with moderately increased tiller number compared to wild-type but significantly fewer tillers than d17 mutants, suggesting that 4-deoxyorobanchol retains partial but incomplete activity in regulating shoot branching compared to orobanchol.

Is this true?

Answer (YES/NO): NO